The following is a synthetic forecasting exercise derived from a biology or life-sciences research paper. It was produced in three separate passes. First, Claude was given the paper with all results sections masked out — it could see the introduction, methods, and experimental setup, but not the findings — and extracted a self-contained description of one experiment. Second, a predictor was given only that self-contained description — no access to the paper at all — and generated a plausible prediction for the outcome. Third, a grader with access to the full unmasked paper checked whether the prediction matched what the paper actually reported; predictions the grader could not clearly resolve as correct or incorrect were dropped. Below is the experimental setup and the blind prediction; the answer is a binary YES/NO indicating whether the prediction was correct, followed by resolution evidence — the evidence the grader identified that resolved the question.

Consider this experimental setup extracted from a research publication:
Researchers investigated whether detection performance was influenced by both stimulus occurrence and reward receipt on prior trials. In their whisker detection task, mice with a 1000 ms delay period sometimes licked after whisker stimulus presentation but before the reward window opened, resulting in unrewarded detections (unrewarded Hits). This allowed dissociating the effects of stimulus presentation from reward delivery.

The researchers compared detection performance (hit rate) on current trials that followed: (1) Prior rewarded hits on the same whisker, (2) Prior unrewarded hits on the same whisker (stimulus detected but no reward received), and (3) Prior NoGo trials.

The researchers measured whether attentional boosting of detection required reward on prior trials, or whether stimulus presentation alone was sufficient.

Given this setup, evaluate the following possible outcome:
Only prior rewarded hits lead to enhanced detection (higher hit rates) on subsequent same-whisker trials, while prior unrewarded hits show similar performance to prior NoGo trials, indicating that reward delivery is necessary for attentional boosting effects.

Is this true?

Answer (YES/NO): YES